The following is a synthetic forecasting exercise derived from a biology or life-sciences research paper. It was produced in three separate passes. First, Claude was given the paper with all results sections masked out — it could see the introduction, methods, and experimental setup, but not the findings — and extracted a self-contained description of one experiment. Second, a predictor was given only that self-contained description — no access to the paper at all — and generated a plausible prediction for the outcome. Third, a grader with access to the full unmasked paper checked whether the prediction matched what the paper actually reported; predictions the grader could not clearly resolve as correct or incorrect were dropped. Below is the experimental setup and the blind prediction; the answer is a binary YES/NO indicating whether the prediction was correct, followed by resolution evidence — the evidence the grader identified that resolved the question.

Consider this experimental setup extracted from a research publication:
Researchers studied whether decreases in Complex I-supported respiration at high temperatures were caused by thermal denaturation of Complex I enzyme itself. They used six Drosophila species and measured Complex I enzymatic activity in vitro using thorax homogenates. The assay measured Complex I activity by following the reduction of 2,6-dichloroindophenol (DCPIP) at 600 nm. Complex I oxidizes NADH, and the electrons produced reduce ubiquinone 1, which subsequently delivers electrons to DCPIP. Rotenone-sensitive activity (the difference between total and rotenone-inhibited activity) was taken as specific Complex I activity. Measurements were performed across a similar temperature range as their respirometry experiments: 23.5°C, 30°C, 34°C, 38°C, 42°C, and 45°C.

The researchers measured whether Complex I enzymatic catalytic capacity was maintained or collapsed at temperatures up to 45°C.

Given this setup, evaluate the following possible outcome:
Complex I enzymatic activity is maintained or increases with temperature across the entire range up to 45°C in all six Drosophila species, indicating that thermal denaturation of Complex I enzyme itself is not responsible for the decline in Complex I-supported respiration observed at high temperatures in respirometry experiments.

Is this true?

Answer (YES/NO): YES